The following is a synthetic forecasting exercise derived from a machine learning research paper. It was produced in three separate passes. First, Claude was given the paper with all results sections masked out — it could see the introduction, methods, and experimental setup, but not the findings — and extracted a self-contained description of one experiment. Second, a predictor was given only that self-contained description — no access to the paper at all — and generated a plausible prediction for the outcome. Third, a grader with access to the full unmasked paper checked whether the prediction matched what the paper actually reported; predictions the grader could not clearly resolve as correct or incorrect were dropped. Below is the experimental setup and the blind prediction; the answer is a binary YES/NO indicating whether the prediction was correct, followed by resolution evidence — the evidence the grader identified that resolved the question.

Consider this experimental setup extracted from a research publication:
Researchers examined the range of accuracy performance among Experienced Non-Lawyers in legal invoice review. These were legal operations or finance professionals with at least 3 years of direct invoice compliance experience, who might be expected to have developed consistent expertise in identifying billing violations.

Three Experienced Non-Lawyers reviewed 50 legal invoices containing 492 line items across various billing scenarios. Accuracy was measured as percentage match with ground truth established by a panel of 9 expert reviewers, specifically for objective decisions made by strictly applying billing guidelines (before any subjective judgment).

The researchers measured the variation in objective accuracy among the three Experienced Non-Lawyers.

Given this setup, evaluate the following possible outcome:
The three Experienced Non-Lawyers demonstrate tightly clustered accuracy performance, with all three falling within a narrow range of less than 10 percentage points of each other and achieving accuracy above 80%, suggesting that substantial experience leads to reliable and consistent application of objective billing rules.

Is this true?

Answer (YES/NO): NO